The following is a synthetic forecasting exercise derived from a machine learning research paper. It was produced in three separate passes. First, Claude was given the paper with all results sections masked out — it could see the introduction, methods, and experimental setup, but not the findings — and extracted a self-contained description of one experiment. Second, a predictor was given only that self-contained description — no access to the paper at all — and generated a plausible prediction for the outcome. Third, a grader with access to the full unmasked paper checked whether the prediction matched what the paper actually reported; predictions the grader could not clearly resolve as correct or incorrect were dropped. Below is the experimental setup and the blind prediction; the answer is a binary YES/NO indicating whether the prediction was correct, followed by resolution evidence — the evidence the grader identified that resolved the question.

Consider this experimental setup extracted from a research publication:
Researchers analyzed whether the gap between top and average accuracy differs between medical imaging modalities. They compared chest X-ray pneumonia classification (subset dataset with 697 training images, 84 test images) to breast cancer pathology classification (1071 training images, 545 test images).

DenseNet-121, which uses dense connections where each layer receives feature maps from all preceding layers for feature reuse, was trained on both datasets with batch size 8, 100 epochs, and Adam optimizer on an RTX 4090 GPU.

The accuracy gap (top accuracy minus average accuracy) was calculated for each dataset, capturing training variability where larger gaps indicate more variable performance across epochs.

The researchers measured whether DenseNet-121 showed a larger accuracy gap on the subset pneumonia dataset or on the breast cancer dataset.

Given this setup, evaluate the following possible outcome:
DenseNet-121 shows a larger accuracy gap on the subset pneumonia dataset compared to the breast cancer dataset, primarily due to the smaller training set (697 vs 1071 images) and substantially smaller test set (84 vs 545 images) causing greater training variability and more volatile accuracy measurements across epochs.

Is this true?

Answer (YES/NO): YES